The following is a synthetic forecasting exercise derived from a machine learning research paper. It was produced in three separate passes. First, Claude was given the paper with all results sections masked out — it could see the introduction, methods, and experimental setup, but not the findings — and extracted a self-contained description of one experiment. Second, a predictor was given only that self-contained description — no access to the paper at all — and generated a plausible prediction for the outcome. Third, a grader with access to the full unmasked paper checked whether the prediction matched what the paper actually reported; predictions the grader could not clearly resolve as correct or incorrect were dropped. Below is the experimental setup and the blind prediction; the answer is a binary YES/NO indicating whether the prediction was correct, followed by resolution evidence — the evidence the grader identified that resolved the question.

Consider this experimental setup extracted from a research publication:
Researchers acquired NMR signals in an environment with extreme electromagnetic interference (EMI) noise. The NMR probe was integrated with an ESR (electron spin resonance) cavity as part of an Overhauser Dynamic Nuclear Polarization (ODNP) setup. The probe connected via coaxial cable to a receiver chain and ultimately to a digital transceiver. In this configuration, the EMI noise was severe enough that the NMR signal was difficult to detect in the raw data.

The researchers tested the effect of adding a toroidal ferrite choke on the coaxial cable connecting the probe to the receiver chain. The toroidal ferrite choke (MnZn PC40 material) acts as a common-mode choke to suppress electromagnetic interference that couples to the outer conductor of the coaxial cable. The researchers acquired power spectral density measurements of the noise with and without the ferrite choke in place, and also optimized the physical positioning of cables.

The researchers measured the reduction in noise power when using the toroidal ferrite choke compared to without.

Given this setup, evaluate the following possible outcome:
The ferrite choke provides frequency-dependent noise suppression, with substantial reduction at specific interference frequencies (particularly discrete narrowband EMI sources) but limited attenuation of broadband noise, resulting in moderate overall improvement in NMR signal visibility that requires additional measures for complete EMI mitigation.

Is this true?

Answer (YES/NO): NO